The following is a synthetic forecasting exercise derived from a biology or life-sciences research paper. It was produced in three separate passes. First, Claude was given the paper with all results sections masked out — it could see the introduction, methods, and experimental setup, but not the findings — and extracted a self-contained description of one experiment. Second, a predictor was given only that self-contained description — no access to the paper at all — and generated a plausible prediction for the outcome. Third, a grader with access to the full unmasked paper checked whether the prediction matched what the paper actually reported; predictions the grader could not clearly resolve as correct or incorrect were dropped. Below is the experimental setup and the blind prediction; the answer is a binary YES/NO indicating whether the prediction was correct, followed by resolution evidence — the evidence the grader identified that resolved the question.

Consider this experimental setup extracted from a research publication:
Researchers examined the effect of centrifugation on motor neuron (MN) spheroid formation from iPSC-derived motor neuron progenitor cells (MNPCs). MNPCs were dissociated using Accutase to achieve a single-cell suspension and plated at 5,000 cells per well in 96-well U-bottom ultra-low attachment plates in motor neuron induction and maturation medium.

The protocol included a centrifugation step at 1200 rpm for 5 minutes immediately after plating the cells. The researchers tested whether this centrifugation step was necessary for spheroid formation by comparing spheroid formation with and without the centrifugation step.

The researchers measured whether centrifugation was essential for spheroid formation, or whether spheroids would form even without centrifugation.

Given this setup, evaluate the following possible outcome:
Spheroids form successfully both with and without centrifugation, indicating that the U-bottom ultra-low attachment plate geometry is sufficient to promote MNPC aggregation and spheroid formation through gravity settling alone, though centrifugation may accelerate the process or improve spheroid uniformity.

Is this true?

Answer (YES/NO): YES